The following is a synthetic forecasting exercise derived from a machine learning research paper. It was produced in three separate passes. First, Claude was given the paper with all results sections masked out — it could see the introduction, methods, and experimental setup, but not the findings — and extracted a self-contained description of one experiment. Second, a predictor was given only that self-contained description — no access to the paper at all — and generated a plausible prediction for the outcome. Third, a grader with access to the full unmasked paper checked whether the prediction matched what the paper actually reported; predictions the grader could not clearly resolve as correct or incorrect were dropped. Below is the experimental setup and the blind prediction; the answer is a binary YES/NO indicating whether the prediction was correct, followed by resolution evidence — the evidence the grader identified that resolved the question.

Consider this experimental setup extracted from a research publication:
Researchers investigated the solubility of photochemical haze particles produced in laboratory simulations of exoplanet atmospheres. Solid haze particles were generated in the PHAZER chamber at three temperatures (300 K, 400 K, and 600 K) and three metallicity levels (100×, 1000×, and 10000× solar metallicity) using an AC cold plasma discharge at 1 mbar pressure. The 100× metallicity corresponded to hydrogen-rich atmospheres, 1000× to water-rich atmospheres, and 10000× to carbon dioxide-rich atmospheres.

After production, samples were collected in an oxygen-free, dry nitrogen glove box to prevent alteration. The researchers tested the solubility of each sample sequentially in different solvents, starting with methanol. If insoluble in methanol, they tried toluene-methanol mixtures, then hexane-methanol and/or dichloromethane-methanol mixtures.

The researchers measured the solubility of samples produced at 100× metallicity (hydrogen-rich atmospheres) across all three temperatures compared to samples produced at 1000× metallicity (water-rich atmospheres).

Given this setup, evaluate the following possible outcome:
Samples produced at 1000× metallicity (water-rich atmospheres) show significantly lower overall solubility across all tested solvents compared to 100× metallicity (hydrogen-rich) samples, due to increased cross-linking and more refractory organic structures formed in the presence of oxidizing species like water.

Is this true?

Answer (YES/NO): NO